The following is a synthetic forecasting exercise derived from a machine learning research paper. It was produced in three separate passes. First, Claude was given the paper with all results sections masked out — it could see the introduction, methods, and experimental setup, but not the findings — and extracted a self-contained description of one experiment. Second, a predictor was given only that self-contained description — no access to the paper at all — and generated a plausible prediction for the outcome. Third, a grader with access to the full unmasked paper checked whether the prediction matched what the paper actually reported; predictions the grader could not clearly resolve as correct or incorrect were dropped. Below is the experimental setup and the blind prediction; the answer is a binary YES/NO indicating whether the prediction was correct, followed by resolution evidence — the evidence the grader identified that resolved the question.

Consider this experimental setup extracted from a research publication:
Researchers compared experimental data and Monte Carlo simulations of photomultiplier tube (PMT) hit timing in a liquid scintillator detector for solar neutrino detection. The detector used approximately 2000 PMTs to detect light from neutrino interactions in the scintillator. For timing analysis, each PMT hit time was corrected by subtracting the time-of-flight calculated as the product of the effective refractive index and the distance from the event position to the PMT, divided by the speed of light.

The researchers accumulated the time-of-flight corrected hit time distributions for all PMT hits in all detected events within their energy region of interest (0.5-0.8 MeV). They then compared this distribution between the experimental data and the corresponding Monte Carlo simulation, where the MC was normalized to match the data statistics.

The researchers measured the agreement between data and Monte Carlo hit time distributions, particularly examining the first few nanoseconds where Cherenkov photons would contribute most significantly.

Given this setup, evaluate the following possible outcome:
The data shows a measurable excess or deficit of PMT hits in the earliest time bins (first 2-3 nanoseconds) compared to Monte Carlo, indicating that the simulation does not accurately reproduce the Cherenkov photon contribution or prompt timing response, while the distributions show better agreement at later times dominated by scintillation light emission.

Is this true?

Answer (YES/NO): YES